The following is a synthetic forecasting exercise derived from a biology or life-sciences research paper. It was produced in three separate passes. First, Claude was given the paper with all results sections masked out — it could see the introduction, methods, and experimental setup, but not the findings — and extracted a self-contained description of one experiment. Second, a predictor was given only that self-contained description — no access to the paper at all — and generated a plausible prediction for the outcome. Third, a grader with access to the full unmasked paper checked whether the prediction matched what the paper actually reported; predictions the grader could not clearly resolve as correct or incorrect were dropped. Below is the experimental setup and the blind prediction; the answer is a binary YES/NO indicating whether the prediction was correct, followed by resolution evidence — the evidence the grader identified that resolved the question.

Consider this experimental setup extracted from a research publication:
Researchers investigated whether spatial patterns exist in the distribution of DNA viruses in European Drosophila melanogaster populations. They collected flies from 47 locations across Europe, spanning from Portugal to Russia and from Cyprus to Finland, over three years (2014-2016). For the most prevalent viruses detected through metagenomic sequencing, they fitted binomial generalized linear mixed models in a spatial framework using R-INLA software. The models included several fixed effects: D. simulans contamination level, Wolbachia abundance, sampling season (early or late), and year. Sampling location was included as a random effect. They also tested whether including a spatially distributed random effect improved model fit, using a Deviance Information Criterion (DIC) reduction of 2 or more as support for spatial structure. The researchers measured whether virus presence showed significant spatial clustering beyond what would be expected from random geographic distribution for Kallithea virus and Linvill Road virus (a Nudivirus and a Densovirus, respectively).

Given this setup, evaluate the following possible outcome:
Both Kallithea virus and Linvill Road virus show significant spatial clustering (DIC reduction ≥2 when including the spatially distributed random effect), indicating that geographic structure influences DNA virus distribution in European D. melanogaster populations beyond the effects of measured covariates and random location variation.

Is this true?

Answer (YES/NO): YES